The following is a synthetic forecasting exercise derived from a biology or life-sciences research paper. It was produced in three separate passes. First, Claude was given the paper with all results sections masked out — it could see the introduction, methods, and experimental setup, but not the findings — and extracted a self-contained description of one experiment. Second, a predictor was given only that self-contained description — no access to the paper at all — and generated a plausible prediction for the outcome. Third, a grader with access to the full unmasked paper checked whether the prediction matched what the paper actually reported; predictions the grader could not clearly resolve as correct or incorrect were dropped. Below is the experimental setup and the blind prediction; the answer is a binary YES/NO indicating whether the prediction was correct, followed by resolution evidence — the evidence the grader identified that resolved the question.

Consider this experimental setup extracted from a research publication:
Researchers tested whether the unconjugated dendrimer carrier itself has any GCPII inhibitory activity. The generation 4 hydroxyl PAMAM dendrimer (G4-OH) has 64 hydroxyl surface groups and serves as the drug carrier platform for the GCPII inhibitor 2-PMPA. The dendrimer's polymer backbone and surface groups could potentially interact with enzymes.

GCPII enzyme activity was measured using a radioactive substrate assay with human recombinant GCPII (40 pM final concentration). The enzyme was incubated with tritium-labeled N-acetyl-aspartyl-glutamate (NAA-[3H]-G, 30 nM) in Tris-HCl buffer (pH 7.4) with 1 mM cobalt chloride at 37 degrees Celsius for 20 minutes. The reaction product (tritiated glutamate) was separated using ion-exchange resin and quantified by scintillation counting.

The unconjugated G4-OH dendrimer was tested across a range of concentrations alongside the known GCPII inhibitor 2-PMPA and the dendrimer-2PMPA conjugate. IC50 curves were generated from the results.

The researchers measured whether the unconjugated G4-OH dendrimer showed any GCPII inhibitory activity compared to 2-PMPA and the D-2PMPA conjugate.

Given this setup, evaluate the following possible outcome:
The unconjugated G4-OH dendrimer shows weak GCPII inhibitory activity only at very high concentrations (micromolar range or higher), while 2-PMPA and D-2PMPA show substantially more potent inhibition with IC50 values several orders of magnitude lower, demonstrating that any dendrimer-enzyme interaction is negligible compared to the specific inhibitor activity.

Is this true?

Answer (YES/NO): NO